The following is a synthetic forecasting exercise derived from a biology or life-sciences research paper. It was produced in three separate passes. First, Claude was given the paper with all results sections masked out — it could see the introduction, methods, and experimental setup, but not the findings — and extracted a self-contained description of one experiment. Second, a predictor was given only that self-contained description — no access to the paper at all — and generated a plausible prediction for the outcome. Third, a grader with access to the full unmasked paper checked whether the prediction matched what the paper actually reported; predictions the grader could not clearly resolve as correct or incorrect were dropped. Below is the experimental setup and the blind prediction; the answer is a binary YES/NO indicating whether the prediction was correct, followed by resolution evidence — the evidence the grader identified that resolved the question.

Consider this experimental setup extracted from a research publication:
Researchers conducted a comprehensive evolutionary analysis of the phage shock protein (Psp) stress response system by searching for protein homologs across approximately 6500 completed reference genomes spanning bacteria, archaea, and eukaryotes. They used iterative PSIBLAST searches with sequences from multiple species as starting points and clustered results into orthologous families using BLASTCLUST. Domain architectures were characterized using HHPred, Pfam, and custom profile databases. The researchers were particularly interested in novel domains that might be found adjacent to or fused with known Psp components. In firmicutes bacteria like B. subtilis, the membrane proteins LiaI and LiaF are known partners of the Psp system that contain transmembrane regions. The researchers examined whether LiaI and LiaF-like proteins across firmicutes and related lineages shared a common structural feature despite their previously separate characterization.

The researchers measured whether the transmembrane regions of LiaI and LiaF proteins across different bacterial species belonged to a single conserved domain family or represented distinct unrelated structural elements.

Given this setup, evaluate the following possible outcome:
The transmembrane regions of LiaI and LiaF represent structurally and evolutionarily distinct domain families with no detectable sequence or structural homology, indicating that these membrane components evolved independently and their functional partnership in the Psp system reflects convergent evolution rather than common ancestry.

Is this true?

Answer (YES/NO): NO